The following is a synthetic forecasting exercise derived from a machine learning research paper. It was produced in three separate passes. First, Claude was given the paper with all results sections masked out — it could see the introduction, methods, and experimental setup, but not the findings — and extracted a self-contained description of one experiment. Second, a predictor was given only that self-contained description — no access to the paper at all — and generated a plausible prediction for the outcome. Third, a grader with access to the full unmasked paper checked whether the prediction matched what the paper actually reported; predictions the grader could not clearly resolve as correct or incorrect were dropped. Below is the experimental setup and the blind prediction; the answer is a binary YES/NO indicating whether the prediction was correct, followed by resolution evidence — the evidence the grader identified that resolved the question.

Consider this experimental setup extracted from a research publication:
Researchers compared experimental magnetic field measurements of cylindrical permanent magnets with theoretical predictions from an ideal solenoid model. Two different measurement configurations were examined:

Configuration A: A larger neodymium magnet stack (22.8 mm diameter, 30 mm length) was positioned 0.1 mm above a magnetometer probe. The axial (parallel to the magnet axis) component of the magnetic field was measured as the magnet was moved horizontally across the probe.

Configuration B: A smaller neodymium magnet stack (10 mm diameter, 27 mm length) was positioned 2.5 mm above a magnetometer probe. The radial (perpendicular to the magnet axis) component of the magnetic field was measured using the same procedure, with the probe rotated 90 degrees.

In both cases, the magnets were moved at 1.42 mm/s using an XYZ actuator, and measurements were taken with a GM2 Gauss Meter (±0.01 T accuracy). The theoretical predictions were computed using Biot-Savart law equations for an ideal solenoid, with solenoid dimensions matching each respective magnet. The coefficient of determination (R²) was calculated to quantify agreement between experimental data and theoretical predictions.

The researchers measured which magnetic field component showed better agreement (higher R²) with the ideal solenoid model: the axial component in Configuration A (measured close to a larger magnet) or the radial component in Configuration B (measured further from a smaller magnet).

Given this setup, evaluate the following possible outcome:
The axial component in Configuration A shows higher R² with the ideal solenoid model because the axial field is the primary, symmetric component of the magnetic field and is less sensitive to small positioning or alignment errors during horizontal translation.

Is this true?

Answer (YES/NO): NO